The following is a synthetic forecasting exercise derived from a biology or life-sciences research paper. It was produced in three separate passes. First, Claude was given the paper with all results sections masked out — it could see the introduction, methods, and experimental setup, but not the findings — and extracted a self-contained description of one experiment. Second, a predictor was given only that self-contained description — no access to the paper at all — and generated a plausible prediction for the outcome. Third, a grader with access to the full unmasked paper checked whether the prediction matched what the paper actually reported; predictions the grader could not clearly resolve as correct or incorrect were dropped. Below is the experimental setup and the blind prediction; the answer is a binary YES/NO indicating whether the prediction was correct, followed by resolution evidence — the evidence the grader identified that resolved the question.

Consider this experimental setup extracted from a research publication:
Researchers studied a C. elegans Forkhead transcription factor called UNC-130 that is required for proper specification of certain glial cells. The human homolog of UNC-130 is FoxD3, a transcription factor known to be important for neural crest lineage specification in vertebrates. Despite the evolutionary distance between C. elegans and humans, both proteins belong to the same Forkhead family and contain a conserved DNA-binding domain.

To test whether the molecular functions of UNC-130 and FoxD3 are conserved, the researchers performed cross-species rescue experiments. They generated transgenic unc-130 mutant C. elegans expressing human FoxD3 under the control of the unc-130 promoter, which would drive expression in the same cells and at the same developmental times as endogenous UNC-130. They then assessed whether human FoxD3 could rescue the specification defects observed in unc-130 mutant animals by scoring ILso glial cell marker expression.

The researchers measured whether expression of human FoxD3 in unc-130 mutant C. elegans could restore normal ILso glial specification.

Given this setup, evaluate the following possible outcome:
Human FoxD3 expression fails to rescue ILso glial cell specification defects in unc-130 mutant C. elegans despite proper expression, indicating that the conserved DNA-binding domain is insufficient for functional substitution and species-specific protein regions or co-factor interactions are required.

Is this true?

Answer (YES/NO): NO